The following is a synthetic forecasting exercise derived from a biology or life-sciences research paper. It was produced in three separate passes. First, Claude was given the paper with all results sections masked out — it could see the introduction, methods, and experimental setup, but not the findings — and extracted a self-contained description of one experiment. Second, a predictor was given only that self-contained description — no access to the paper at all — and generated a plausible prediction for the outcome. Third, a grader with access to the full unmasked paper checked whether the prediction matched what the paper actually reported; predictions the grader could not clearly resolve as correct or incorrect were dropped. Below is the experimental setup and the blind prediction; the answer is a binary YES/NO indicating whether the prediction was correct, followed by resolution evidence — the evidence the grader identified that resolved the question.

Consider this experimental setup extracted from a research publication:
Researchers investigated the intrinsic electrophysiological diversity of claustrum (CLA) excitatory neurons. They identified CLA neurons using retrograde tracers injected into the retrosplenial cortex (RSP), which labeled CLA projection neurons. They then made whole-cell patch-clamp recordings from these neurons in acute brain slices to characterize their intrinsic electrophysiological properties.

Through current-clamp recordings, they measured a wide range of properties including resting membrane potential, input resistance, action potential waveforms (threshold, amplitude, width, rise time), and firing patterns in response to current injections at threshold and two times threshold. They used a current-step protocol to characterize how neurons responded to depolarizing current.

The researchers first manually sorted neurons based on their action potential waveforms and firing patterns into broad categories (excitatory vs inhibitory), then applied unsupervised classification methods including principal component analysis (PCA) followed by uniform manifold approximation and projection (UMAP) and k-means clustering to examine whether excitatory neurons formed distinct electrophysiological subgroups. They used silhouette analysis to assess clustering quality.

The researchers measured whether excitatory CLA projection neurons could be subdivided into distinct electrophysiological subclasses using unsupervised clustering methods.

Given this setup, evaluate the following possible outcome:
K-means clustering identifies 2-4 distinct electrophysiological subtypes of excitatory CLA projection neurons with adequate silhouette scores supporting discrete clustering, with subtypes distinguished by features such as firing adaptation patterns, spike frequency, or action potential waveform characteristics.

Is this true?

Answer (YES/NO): NO